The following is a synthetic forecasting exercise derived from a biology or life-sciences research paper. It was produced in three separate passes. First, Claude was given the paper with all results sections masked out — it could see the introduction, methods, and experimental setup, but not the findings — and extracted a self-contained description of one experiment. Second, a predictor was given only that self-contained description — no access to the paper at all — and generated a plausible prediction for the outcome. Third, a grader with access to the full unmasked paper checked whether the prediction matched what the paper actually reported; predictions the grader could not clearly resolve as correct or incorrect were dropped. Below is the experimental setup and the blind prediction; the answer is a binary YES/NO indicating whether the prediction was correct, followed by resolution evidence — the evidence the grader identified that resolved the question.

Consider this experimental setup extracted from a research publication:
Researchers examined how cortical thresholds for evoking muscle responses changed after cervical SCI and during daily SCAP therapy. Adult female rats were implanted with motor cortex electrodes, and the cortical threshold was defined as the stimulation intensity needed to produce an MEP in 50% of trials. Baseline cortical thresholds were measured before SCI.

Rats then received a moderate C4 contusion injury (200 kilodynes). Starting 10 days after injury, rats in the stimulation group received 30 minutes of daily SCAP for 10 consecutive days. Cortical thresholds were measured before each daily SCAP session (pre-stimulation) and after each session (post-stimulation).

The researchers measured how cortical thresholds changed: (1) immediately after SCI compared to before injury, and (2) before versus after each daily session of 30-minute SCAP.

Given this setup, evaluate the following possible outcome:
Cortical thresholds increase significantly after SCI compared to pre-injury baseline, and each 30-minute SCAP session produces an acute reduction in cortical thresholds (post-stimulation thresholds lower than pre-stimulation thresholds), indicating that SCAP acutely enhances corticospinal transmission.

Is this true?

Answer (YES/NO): NO